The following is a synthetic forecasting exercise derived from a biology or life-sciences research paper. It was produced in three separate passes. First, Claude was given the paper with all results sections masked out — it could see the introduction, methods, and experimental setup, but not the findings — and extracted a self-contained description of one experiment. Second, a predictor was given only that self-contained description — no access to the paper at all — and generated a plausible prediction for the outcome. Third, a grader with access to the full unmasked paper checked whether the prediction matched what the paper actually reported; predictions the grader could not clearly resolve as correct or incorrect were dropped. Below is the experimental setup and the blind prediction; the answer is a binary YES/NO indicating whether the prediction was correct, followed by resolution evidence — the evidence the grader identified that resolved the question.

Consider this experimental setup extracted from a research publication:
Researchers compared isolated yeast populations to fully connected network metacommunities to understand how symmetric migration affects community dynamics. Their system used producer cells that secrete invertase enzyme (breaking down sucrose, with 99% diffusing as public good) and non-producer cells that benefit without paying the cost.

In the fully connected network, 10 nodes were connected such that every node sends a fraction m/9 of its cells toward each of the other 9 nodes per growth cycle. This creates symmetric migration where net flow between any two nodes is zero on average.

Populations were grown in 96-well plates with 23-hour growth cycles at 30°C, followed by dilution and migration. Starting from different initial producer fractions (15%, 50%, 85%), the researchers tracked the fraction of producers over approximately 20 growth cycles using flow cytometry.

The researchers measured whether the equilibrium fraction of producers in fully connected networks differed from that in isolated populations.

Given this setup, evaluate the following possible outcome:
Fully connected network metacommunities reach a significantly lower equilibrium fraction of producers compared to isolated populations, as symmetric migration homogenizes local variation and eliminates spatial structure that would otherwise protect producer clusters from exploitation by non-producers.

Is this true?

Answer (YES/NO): NO